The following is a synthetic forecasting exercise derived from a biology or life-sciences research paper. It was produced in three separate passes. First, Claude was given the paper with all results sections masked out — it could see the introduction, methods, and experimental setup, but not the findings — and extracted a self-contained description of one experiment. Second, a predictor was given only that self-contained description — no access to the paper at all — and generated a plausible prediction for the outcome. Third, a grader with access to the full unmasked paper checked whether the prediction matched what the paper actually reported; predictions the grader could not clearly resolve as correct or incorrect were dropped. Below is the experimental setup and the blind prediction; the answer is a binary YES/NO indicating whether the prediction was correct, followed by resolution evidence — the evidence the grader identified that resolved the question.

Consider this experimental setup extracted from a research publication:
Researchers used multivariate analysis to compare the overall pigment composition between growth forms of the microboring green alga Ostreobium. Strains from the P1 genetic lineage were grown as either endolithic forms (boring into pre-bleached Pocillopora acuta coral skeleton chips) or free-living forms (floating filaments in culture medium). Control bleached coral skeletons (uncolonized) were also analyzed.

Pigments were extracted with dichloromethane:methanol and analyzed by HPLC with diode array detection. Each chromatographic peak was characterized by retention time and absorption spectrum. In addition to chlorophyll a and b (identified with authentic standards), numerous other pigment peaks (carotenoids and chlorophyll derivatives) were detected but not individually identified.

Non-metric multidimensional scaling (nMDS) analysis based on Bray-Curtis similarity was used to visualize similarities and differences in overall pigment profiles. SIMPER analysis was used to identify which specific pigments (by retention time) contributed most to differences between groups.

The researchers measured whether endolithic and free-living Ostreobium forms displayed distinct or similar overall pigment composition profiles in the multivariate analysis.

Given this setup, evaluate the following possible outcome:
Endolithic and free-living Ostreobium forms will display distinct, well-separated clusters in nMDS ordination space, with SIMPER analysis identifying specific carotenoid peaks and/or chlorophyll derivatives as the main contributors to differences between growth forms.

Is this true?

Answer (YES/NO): NO